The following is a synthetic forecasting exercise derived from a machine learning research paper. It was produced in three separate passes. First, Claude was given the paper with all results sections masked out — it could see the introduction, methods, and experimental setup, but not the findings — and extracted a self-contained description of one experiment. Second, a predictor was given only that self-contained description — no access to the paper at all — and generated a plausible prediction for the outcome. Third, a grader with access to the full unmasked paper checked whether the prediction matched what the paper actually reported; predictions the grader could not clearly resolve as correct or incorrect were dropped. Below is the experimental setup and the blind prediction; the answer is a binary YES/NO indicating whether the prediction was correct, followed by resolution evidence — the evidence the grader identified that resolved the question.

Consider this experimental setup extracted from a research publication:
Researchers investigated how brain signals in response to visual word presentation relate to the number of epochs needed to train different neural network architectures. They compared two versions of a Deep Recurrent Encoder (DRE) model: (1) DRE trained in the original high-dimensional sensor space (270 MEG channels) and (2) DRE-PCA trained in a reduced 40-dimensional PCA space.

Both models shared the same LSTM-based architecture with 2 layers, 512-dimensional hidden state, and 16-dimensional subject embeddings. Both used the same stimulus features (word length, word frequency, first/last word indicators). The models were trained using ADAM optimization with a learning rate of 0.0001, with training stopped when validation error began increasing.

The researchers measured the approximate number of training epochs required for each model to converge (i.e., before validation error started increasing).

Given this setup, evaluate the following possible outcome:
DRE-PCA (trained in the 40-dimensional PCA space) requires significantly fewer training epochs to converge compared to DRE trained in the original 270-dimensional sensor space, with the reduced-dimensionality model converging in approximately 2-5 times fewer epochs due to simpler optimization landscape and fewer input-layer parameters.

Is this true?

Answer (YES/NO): NO